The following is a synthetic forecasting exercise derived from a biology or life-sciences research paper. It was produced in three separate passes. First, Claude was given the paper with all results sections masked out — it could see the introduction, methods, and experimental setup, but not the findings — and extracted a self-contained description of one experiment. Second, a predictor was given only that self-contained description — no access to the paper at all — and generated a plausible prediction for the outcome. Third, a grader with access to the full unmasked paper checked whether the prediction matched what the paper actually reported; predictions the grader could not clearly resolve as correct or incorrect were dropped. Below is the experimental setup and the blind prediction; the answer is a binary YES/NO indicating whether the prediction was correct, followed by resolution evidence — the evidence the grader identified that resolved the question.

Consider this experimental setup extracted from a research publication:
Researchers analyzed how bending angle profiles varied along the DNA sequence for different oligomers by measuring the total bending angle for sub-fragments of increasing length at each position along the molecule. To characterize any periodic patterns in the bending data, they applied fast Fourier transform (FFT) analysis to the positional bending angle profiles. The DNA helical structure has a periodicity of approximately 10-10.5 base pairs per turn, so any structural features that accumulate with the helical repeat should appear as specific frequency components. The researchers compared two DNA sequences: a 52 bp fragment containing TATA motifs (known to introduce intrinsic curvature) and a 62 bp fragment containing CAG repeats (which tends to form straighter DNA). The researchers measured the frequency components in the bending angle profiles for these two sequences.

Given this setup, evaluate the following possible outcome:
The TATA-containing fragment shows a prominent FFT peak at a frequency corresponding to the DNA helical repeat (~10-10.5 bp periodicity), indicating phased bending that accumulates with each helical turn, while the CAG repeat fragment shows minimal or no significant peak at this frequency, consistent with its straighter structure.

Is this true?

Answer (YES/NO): NO